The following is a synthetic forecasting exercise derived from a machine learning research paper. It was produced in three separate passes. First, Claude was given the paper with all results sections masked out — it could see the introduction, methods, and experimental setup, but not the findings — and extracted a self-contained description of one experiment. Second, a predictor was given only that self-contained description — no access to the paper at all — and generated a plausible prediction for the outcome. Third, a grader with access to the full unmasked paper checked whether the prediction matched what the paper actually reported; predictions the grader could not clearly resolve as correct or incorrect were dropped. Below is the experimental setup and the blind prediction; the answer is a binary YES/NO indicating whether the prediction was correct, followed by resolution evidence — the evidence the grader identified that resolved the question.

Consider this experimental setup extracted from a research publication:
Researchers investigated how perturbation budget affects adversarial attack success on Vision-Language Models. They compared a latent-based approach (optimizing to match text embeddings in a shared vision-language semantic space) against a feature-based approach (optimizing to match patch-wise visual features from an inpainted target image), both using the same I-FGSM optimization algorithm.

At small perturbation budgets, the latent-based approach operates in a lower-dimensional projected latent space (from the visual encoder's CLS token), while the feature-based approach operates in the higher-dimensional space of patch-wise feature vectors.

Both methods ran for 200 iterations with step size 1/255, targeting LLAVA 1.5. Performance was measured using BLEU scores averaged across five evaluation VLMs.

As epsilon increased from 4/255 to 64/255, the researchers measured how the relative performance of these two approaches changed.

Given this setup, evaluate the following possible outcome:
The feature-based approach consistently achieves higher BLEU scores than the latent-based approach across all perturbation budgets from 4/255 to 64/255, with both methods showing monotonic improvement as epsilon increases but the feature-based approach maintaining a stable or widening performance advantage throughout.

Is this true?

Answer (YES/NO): NO